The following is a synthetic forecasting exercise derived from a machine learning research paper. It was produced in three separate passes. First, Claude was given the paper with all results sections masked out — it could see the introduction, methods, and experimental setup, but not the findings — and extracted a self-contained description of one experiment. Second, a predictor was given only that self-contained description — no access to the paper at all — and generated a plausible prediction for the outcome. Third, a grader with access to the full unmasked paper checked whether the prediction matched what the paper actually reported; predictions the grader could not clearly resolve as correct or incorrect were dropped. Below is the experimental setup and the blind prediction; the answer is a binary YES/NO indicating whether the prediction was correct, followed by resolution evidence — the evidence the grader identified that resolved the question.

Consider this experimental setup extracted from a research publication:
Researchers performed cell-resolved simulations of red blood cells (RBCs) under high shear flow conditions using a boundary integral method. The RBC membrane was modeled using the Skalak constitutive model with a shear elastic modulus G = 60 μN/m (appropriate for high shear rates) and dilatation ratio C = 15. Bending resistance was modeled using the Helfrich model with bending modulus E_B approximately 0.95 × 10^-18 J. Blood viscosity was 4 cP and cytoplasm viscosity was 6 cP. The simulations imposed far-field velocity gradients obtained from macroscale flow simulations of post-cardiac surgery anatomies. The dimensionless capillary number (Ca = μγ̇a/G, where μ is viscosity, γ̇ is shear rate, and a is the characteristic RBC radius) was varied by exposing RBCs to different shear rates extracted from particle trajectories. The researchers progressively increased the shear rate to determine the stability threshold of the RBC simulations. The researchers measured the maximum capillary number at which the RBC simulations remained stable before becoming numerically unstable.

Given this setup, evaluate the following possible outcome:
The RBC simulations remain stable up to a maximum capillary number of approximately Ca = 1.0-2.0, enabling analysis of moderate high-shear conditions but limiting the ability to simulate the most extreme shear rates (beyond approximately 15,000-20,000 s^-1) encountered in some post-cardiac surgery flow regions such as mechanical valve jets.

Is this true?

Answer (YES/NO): NO